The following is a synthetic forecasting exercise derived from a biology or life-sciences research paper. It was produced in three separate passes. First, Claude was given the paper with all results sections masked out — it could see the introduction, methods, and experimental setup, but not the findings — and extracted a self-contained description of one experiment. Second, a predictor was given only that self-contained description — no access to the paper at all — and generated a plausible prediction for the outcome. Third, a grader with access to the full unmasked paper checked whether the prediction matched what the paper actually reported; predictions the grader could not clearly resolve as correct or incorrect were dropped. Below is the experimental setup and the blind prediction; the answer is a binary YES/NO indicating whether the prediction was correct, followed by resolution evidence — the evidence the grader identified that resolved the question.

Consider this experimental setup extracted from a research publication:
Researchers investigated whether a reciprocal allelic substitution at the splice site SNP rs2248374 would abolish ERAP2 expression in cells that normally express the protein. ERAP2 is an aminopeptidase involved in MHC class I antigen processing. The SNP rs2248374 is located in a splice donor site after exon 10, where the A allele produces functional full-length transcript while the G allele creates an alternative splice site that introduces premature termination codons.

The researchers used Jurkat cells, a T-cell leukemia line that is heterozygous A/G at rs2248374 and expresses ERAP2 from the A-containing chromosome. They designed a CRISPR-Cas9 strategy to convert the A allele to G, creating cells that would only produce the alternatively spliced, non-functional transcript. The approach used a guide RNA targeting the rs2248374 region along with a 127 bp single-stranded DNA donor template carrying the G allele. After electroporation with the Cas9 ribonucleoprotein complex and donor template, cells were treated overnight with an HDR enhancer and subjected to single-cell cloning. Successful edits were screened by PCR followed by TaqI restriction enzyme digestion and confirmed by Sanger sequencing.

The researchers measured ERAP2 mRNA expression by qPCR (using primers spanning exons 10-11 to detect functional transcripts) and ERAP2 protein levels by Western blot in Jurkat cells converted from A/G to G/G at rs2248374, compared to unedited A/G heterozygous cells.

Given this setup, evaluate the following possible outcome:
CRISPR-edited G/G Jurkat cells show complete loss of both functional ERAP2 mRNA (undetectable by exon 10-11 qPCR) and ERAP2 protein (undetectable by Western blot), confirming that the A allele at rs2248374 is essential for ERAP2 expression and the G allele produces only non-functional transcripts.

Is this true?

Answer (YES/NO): NO